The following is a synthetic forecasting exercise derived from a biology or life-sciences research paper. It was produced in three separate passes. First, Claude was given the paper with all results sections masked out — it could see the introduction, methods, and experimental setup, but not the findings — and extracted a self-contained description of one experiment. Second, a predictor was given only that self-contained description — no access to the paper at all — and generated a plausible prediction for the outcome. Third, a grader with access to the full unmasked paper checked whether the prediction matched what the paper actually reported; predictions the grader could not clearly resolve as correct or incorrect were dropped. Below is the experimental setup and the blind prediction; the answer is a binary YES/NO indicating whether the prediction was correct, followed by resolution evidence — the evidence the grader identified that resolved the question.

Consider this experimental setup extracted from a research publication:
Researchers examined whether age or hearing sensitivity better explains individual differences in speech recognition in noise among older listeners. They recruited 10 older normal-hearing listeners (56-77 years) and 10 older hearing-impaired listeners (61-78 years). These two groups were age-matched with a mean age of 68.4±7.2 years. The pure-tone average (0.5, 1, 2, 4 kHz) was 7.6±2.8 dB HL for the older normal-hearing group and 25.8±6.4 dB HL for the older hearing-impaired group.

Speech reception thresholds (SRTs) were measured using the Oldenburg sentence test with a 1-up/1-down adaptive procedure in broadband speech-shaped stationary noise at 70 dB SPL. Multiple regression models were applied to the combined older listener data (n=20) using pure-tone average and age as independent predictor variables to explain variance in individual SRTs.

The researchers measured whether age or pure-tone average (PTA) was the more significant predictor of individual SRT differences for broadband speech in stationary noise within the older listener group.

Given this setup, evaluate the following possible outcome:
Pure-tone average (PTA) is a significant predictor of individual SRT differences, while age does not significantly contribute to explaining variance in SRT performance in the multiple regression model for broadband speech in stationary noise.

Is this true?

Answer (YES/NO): NO